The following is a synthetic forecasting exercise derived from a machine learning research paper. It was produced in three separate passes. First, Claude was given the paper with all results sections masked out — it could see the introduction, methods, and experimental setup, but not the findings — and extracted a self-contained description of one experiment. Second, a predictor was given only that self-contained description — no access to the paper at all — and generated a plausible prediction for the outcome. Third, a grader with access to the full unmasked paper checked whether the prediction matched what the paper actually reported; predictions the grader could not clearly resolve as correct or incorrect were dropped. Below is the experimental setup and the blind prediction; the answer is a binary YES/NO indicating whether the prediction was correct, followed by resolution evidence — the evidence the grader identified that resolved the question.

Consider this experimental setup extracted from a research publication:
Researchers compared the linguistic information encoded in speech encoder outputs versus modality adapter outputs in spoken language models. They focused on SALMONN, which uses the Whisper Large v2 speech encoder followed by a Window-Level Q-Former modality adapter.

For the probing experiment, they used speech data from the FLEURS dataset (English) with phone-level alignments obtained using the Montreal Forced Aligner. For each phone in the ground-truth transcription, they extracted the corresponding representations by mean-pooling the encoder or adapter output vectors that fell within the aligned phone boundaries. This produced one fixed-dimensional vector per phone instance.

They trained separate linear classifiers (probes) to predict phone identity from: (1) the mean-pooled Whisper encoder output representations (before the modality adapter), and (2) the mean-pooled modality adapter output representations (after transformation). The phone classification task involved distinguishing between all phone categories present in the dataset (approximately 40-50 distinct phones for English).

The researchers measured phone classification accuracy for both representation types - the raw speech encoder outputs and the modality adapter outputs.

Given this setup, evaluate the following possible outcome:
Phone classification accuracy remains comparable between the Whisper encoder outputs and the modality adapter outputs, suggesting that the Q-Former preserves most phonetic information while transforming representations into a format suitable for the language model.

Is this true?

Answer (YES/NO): NO